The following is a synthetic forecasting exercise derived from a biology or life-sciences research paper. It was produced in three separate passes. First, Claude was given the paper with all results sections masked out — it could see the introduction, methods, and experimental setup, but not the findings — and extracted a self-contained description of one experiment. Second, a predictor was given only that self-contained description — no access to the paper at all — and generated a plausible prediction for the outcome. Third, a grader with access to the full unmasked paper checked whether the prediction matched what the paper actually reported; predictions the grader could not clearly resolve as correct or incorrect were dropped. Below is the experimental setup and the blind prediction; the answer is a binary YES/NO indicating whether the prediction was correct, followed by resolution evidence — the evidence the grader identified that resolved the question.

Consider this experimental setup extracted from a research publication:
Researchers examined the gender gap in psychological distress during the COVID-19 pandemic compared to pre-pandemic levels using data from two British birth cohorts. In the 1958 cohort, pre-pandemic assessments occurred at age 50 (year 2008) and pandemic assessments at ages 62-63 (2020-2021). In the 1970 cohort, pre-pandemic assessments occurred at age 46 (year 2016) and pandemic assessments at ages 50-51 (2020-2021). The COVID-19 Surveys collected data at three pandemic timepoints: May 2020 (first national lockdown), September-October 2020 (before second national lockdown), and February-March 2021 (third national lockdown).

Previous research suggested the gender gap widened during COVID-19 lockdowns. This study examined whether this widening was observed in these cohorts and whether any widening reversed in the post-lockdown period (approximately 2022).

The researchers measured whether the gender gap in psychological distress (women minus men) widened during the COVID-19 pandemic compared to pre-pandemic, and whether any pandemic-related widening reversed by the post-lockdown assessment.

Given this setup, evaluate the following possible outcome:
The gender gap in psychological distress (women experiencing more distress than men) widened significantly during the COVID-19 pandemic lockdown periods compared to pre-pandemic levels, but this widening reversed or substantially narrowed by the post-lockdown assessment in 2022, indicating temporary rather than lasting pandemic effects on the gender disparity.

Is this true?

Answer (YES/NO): NO